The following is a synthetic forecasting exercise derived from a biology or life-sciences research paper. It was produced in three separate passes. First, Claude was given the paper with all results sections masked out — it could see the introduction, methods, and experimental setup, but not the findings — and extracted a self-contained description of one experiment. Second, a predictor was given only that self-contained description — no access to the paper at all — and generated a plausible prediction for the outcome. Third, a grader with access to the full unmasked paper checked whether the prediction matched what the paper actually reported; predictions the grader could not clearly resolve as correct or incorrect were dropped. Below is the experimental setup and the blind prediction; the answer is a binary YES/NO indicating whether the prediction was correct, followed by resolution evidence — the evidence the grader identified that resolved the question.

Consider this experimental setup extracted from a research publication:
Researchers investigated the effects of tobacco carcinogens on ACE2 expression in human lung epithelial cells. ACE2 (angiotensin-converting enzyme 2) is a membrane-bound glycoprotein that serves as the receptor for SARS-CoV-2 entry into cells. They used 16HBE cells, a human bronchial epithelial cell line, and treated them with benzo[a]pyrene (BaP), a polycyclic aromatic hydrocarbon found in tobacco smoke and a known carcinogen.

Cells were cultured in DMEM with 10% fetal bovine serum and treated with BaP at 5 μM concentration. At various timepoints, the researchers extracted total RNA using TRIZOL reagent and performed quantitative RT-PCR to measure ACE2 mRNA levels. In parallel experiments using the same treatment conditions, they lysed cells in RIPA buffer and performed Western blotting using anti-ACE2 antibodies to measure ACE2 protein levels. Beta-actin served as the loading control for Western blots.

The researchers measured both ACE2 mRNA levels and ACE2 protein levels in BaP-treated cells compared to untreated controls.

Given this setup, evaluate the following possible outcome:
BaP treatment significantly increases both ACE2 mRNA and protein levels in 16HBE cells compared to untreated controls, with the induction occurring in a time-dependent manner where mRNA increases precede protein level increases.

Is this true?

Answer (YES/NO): NO